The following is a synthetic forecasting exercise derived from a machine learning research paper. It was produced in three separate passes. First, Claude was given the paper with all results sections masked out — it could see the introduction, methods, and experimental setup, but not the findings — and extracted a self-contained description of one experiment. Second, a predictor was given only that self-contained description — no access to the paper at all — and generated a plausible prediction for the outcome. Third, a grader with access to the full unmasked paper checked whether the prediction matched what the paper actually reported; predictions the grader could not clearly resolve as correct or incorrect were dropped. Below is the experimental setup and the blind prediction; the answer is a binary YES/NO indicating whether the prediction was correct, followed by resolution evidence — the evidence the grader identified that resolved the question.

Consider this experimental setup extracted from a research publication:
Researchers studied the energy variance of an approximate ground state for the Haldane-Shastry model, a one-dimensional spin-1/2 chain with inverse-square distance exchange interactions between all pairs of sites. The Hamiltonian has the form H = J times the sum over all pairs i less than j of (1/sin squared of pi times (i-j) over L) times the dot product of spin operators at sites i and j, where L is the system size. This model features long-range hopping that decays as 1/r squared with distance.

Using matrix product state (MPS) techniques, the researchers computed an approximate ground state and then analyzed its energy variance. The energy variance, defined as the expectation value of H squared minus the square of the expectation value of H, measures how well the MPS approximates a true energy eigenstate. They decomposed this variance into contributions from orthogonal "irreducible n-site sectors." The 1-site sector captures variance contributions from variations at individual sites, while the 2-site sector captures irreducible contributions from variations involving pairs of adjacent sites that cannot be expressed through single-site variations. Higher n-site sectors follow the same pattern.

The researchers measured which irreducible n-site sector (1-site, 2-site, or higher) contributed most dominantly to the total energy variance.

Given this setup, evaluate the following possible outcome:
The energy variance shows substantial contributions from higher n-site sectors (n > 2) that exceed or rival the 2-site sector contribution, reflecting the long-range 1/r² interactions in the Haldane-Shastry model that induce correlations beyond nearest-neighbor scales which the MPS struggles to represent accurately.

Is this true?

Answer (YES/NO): NO